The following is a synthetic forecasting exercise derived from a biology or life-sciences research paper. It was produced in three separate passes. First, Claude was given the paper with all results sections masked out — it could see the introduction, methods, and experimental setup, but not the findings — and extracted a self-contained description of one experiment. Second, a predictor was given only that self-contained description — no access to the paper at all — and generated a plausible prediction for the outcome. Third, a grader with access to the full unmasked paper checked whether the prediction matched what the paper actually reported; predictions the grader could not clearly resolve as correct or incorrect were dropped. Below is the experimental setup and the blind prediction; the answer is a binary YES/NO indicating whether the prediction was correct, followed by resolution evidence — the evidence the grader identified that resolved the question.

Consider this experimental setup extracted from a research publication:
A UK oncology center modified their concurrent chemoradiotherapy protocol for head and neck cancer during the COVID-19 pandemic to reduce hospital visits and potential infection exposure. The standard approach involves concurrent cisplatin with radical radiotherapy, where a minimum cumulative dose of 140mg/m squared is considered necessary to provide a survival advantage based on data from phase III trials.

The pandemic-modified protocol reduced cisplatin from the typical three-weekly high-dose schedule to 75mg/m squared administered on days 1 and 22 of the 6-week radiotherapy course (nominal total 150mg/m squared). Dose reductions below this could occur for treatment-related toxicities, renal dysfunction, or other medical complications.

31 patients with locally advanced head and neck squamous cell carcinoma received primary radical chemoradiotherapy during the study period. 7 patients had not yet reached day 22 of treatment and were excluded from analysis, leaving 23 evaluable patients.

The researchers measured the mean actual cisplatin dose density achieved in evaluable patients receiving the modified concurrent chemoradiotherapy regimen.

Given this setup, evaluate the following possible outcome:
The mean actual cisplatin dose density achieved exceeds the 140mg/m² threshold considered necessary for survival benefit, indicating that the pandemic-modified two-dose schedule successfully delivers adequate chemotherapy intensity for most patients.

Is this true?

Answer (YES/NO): YES